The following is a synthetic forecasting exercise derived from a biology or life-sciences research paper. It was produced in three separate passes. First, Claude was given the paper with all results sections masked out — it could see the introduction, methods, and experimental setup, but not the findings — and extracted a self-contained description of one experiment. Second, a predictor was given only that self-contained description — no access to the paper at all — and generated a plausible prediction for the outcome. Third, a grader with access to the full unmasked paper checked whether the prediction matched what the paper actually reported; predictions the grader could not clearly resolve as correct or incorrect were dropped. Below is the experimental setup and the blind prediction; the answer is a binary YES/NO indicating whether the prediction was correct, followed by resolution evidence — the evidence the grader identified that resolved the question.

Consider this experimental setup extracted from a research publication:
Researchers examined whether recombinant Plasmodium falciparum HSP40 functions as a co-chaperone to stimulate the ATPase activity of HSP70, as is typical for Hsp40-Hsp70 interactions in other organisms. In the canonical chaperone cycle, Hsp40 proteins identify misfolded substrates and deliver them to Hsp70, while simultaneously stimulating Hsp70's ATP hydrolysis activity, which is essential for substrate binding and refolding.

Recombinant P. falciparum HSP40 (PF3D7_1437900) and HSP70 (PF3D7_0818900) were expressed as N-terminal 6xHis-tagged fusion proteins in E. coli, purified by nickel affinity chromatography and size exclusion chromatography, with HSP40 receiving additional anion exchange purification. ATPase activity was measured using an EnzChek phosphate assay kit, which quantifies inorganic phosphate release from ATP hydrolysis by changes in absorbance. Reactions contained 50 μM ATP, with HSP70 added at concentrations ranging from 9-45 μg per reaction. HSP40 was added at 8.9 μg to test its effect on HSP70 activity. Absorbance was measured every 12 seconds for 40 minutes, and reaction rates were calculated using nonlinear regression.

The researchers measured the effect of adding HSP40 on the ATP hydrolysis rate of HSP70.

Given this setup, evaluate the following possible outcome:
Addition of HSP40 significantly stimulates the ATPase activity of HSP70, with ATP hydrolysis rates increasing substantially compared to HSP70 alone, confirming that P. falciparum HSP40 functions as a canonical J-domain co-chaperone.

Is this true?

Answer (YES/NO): YES